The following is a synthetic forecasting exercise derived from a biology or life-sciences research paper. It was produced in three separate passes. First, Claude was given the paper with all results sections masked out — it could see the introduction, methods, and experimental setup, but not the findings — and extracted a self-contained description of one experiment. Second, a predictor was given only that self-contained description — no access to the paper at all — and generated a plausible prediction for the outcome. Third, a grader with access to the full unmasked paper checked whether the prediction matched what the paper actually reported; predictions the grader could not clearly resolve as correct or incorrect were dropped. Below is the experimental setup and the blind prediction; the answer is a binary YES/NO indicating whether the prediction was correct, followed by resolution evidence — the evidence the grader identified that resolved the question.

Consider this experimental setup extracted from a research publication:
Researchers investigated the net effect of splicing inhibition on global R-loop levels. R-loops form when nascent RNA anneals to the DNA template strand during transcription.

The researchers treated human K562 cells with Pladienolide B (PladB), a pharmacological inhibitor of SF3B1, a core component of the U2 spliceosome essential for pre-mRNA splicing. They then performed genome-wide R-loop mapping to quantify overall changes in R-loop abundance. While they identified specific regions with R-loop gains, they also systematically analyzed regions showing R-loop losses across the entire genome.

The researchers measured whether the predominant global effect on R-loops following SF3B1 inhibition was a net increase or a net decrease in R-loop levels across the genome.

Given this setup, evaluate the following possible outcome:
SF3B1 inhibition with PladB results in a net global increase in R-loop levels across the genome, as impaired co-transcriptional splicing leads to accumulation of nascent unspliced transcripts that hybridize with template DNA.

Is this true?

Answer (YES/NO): NO